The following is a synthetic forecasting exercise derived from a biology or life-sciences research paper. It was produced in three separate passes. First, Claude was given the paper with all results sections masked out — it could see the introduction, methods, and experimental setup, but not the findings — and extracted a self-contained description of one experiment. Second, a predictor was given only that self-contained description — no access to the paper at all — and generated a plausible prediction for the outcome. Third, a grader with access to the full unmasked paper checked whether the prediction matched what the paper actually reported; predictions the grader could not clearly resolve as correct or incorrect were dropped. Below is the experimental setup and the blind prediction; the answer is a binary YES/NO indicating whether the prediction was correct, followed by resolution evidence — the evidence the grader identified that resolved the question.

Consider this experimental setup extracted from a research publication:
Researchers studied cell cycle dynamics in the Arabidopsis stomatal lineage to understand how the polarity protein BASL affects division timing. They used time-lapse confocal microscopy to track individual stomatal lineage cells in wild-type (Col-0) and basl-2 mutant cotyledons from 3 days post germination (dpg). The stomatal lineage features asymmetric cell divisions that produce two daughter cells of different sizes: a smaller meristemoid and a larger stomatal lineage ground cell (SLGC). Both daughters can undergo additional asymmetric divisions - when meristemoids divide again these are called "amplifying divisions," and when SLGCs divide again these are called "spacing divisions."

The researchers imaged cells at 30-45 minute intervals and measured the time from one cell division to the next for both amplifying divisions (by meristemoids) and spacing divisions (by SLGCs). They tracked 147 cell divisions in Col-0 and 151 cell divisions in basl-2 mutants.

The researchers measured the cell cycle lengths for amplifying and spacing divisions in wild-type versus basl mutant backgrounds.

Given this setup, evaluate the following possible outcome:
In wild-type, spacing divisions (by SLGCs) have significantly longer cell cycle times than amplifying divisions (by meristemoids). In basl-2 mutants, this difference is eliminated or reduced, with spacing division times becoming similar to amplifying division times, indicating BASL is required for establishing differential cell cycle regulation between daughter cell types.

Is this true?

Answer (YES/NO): YES